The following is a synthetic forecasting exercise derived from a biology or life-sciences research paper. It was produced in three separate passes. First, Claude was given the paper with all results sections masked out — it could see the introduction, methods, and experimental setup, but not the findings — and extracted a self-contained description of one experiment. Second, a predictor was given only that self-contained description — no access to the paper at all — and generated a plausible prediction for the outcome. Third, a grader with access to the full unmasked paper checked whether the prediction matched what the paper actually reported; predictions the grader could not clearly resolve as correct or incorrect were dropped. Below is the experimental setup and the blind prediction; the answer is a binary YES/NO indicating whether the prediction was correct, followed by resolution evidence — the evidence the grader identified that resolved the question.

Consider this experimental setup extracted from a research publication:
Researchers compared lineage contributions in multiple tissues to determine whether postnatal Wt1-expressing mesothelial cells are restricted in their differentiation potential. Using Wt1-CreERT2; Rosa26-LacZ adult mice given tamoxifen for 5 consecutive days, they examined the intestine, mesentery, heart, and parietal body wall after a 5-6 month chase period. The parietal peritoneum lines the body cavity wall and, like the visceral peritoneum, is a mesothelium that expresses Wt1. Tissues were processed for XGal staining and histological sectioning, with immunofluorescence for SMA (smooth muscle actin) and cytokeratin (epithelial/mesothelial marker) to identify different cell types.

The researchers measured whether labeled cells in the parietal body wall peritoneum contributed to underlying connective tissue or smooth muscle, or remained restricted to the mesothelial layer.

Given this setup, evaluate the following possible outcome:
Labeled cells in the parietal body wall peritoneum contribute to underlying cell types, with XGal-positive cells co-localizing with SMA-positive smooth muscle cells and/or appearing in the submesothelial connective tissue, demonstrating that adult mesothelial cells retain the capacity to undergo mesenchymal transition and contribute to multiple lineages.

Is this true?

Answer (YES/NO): NO